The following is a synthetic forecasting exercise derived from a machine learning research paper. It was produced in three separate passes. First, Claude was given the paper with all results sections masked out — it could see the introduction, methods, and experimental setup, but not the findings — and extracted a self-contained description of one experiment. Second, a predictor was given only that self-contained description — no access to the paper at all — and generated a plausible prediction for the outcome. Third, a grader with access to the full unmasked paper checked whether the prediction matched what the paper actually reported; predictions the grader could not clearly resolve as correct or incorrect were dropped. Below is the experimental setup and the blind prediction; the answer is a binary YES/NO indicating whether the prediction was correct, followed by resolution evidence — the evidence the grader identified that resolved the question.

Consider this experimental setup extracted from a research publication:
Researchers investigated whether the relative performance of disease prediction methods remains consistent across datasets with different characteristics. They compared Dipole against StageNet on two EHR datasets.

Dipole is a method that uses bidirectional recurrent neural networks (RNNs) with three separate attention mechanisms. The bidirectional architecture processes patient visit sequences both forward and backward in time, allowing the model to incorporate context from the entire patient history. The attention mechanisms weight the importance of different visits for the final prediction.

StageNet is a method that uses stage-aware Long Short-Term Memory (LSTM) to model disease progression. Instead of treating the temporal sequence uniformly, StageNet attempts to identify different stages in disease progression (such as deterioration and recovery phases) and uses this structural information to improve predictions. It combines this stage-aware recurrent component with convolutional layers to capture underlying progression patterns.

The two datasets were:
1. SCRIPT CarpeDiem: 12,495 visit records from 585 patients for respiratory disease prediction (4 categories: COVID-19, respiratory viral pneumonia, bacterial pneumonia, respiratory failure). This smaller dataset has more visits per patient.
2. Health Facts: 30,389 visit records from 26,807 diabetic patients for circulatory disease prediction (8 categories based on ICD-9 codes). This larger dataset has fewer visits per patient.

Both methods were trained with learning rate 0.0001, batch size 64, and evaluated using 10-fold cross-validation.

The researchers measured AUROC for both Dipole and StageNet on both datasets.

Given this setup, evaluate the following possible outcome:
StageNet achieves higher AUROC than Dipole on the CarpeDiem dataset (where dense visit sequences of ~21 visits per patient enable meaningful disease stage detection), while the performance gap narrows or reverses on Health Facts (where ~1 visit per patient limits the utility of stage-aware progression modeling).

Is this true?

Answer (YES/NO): NO